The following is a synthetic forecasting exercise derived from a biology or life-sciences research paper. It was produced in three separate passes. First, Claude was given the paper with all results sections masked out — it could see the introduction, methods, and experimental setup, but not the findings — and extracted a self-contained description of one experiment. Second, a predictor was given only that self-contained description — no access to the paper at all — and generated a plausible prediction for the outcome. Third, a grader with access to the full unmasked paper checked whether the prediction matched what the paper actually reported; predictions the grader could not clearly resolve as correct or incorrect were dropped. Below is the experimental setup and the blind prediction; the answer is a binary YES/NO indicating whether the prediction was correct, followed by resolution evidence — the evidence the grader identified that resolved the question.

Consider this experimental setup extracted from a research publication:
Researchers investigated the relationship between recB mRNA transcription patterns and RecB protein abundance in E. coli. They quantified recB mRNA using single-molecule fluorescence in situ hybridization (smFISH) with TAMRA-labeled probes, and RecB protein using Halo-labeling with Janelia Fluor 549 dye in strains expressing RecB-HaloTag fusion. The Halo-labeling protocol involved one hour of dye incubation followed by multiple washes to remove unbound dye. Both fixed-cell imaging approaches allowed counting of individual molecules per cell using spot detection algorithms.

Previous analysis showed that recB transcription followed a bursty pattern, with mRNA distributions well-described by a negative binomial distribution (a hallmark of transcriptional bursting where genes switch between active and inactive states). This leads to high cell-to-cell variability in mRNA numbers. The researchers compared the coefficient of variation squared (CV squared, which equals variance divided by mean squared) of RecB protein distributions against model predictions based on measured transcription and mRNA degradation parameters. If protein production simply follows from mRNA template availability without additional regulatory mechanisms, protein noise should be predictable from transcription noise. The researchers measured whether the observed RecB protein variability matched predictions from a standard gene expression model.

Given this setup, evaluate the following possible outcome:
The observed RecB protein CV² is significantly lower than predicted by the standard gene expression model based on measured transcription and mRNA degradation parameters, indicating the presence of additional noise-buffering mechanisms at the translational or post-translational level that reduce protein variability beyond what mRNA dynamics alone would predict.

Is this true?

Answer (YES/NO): YES